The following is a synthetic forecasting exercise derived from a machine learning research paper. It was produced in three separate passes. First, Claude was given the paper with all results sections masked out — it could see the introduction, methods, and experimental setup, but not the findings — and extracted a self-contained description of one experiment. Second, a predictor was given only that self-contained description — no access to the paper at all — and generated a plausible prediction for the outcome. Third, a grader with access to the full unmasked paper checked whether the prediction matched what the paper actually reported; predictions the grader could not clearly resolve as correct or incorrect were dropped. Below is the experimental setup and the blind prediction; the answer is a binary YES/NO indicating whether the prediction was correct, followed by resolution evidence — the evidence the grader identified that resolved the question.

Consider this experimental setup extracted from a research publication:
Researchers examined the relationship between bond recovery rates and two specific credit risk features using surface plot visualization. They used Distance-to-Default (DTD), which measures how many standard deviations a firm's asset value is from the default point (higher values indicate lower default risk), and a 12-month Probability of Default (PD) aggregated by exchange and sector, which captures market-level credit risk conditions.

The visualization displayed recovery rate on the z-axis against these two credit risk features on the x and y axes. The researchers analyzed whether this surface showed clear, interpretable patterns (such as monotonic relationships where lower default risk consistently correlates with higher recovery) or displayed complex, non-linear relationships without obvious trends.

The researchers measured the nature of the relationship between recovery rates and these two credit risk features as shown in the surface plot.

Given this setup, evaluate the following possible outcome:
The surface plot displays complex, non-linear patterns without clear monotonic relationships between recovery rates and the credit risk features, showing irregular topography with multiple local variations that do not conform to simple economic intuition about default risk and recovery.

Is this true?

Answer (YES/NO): YES